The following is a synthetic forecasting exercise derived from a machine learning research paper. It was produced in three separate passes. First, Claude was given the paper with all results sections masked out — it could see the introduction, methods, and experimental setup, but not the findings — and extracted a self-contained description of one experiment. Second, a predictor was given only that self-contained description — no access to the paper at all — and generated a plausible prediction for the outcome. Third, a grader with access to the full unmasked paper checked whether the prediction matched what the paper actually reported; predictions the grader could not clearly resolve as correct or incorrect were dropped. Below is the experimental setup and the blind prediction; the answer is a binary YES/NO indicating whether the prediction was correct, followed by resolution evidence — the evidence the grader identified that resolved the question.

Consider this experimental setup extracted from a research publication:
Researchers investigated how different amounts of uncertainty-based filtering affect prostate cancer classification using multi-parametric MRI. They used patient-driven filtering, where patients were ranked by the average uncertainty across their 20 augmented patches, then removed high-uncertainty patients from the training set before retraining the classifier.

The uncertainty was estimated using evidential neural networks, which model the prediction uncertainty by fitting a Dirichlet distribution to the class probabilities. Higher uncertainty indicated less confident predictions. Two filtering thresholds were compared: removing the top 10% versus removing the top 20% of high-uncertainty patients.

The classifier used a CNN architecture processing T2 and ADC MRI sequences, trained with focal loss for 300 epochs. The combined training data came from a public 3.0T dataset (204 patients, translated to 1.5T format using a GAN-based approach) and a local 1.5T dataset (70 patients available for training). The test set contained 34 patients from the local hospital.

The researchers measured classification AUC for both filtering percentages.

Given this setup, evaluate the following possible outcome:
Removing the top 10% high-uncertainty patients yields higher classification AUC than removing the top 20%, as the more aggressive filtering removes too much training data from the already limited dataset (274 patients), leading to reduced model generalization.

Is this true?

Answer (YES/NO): YES